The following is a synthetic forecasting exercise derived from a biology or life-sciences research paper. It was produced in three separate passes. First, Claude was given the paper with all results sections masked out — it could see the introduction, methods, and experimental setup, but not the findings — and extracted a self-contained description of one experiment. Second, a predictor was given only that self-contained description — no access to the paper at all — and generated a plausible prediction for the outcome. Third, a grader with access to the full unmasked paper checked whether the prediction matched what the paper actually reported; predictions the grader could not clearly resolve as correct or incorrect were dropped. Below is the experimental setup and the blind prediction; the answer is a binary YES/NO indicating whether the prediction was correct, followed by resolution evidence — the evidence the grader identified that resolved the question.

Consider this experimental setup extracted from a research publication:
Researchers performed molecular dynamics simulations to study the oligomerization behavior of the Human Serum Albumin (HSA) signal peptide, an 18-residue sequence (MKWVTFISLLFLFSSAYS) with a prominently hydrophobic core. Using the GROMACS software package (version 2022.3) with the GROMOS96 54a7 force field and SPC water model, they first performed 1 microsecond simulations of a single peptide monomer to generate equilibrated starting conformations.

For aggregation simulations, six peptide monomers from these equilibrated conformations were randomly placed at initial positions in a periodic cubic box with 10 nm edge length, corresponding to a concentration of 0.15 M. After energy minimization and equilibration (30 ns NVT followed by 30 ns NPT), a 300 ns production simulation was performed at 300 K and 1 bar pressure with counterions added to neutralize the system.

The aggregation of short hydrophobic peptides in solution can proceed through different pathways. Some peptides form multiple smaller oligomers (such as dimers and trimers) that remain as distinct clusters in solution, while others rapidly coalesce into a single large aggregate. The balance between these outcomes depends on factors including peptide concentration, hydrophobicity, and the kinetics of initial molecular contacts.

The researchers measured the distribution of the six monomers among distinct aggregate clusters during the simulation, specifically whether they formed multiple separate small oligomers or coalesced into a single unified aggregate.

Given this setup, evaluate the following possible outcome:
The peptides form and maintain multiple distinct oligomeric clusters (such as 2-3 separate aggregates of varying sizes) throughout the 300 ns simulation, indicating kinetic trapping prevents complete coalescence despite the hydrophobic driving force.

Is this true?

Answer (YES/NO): NO